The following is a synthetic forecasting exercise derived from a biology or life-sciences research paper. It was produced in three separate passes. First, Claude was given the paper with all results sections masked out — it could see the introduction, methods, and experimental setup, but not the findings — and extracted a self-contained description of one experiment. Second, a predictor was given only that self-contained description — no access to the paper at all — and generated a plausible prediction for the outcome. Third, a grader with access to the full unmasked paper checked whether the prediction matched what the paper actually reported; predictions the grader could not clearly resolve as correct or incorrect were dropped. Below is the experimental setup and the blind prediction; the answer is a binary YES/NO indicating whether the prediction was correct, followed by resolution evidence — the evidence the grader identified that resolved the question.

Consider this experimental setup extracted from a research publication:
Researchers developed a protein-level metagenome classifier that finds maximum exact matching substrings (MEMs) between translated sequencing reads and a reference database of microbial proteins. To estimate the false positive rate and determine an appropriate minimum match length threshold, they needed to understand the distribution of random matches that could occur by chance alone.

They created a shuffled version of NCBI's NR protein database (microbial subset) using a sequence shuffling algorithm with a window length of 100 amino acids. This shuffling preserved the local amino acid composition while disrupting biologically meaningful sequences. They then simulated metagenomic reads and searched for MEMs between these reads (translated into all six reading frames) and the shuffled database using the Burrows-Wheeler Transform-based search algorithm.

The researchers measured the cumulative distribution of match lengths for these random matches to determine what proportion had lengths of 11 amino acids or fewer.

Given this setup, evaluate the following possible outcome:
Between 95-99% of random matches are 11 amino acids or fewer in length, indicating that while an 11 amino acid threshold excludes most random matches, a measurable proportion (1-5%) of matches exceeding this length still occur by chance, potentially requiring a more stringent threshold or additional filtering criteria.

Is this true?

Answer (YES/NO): YES